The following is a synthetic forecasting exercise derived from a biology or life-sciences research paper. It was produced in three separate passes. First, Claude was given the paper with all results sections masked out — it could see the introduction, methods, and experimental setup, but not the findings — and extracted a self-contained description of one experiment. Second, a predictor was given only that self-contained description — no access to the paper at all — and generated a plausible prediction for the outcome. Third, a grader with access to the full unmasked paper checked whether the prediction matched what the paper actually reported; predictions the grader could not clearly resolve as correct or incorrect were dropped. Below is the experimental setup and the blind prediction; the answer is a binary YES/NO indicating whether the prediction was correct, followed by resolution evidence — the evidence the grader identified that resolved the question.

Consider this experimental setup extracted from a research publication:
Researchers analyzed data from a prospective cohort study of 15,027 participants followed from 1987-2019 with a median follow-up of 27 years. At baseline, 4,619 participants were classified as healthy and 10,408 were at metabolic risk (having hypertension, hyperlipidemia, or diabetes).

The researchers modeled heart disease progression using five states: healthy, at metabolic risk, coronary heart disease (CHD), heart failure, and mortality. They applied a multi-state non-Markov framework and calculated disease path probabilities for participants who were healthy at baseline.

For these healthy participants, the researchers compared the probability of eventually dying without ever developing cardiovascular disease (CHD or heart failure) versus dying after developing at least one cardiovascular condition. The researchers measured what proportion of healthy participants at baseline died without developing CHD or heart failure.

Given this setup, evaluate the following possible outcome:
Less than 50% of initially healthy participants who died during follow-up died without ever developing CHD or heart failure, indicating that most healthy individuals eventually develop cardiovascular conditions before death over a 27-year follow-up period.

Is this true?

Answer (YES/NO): NO